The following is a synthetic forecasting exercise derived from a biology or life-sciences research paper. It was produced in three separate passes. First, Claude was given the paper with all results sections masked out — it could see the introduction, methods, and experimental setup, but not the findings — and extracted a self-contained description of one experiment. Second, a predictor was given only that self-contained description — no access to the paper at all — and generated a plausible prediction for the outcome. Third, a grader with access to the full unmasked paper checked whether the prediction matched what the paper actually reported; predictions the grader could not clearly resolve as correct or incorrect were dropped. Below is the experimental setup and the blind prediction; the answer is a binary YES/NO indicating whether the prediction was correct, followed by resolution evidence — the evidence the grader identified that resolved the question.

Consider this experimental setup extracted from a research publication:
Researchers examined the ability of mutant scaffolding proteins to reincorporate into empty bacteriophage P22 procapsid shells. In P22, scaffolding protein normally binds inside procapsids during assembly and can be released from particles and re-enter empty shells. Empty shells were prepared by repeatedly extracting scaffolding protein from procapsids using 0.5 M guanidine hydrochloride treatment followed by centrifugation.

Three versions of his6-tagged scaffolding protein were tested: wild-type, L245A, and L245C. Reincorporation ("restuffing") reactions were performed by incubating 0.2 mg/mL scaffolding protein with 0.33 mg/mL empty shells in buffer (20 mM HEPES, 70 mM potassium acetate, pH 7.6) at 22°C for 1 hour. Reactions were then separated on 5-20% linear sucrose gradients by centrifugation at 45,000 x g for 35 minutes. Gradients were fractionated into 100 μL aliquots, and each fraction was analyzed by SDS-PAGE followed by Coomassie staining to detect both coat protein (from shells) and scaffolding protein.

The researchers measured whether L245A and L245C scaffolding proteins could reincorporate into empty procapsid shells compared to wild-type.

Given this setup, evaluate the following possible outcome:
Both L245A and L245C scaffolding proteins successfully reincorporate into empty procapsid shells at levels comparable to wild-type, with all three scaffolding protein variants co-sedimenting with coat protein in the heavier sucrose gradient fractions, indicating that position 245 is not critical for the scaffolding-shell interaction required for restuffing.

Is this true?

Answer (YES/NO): NO